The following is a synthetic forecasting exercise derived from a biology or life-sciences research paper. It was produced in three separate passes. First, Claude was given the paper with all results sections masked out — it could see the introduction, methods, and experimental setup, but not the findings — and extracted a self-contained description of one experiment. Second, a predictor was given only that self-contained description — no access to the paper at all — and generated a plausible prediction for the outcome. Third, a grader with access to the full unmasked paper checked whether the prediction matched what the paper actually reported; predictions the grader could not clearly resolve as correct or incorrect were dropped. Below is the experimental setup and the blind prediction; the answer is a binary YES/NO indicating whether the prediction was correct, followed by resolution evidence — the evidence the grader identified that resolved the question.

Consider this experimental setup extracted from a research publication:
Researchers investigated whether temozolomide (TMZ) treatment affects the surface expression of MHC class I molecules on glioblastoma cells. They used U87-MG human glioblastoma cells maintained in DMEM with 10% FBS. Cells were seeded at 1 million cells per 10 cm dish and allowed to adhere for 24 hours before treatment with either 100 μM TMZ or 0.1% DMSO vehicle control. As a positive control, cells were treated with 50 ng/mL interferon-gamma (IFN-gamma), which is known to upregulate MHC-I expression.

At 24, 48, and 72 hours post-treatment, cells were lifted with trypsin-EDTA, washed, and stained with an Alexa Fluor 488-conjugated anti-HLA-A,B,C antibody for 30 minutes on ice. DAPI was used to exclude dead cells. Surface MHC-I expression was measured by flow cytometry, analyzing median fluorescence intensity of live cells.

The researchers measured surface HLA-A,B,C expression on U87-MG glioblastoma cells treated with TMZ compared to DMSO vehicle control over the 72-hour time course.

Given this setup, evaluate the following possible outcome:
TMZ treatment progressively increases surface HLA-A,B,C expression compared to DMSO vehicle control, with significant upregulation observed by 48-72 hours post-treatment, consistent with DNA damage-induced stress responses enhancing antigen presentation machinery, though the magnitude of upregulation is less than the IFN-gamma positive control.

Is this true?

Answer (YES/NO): YES